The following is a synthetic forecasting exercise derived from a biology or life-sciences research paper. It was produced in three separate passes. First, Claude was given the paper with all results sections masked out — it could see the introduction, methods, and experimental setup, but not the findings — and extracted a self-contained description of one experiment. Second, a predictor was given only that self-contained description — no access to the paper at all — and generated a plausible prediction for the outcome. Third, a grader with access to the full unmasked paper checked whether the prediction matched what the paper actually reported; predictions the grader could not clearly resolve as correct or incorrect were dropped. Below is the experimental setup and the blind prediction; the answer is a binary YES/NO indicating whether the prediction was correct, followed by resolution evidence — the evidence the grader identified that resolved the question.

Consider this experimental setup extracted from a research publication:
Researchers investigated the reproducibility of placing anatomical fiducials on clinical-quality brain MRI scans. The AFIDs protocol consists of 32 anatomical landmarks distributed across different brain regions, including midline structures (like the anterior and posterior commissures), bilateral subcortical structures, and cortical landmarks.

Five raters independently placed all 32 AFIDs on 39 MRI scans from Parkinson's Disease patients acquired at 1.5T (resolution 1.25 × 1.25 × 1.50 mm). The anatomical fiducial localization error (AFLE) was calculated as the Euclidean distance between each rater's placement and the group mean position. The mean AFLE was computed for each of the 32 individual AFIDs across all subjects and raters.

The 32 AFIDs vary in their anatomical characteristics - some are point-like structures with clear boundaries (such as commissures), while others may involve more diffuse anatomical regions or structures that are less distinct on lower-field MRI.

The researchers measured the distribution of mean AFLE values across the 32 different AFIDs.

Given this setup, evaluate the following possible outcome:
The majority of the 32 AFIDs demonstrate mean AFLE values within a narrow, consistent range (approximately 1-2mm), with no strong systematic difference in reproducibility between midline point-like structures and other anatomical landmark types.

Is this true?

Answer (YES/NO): NO